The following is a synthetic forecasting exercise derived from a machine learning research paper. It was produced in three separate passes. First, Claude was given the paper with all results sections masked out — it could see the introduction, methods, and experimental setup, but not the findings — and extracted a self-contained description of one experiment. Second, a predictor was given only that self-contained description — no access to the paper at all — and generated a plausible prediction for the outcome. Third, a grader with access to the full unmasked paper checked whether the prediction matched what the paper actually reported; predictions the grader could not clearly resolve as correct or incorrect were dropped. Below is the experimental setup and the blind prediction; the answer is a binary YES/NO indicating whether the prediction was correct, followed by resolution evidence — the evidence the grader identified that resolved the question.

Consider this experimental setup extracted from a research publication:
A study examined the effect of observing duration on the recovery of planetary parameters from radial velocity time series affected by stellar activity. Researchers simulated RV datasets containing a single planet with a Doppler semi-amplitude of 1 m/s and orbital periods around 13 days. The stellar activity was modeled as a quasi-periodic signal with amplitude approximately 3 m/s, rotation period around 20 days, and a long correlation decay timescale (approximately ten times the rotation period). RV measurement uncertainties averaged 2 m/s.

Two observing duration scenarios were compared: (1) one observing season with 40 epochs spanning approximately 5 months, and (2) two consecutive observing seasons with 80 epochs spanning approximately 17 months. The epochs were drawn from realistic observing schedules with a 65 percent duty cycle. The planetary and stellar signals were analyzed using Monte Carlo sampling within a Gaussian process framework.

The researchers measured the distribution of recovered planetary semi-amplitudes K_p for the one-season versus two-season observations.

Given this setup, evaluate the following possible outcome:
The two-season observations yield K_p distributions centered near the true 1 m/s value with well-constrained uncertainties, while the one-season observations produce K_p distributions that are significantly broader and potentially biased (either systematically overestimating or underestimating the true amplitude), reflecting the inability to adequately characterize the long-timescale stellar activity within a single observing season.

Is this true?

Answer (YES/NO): NO